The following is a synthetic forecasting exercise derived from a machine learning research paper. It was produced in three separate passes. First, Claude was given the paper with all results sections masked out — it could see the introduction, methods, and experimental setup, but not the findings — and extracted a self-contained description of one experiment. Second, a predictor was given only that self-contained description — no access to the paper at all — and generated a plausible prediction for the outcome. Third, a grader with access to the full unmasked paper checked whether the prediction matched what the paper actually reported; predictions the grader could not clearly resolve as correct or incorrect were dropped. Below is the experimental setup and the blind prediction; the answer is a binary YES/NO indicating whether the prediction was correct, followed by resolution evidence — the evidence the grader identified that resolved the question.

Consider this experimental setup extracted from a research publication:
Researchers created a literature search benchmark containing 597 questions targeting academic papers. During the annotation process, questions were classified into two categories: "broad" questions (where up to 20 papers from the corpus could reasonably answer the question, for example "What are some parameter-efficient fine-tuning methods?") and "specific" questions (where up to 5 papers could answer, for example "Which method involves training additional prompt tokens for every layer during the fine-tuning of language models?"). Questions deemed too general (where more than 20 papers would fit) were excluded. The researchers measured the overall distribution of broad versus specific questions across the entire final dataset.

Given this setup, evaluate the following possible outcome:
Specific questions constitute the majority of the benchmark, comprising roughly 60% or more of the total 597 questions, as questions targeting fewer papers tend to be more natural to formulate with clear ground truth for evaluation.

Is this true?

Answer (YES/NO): YES